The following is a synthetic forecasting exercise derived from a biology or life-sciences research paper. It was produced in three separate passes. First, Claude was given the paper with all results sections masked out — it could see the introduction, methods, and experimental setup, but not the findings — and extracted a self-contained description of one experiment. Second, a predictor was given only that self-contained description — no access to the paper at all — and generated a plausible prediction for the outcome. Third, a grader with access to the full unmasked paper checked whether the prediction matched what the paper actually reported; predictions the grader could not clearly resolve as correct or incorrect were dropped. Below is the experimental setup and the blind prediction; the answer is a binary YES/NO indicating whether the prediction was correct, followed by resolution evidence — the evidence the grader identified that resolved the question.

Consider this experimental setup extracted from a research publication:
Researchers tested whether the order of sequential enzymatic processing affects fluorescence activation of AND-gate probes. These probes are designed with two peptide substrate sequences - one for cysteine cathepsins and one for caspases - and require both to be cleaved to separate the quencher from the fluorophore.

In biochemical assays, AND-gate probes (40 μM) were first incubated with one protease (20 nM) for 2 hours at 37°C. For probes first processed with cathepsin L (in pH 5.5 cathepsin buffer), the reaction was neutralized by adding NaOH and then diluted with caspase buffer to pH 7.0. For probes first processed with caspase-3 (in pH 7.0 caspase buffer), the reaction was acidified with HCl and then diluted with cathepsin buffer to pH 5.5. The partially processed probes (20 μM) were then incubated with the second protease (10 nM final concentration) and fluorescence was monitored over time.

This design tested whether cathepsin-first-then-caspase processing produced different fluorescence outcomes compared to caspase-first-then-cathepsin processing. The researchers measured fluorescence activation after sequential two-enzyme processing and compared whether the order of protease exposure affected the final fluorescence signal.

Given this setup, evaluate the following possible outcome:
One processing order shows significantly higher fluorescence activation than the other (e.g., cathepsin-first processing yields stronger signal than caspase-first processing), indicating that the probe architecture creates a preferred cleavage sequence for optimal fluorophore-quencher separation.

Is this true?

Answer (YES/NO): NO